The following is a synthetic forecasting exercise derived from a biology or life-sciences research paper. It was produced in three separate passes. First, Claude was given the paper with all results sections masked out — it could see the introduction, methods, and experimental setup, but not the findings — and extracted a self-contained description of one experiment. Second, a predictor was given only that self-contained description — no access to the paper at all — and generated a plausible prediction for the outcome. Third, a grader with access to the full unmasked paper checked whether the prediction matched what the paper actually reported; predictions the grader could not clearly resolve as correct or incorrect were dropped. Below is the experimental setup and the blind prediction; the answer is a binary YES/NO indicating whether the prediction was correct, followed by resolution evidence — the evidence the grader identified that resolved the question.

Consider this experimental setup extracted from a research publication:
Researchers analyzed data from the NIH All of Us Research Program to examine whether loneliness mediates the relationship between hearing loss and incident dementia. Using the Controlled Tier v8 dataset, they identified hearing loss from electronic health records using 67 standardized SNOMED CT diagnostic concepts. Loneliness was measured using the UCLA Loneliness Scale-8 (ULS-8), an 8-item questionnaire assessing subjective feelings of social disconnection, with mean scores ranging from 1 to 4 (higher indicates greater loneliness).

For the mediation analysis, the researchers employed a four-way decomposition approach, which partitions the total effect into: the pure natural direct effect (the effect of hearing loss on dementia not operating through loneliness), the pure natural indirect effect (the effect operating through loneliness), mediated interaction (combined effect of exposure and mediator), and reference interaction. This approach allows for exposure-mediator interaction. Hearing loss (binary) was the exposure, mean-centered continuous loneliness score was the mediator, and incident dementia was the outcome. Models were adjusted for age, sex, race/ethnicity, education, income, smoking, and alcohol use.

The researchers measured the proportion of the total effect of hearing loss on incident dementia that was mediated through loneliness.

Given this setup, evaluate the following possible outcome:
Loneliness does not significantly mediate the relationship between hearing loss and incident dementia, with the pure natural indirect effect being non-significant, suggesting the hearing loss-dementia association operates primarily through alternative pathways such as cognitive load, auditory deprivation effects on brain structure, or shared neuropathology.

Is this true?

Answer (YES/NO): YES